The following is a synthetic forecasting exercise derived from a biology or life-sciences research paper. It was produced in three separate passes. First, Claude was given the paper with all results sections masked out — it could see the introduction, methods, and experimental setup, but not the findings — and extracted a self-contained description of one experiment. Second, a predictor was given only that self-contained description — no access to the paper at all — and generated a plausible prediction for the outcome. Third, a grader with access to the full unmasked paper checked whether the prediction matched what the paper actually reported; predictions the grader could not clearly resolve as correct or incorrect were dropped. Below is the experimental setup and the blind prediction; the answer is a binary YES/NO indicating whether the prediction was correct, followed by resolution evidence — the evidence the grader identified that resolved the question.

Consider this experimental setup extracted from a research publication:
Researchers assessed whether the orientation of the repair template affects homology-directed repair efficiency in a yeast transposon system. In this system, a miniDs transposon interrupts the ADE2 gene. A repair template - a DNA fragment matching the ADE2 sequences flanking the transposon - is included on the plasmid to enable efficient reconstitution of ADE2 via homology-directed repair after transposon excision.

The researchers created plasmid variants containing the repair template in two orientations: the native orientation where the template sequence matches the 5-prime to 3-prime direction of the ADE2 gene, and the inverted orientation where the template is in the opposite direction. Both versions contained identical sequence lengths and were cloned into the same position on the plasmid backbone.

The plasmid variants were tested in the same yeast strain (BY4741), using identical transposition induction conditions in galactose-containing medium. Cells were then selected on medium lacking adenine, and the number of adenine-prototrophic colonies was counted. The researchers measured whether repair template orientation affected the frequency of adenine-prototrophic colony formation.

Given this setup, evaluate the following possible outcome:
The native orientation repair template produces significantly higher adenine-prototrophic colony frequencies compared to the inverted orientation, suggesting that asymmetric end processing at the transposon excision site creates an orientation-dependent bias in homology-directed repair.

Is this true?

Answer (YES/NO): NO